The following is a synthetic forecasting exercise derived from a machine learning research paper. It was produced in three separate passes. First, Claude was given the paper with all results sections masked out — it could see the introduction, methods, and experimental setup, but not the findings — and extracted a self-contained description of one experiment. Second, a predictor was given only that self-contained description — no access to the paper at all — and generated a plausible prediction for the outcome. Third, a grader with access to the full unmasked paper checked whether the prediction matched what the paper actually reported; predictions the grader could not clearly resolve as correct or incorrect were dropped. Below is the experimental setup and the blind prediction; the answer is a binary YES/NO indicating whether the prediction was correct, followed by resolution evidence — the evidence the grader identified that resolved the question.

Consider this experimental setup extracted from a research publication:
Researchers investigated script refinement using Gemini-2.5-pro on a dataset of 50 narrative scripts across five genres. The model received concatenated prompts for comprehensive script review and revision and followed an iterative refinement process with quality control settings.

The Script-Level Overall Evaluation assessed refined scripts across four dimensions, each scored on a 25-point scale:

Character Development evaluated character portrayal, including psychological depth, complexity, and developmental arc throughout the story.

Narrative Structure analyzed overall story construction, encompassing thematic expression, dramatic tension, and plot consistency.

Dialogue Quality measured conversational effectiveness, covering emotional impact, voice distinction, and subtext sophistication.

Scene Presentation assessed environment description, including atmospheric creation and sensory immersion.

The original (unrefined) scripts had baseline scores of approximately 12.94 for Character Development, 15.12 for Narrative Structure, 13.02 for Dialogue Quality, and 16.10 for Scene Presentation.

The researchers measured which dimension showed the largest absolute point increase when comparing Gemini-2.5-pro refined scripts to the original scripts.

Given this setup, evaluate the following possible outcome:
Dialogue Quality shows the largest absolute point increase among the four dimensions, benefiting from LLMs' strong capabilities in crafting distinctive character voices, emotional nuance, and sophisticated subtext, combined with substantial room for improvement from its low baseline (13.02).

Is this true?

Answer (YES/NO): NO